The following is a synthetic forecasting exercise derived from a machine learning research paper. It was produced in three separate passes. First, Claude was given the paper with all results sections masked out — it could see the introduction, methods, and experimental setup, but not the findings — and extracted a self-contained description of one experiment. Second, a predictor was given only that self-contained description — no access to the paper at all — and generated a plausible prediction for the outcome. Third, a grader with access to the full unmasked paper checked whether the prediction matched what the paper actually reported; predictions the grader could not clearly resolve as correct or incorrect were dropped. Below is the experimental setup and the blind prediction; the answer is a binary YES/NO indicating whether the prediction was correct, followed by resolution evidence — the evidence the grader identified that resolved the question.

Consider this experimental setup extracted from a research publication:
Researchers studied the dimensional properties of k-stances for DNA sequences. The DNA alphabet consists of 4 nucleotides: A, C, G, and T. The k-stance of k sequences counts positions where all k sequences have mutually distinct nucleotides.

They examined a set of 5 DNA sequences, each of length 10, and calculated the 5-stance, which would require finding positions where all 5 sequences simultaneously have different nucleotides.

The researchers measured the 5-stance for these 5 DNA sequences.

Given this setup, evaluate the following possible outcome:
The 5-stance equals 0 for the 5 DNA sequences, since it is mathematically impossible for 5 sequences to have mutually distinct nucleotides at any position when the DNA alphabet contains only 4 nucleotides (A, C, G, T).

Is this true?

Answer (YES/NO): YES